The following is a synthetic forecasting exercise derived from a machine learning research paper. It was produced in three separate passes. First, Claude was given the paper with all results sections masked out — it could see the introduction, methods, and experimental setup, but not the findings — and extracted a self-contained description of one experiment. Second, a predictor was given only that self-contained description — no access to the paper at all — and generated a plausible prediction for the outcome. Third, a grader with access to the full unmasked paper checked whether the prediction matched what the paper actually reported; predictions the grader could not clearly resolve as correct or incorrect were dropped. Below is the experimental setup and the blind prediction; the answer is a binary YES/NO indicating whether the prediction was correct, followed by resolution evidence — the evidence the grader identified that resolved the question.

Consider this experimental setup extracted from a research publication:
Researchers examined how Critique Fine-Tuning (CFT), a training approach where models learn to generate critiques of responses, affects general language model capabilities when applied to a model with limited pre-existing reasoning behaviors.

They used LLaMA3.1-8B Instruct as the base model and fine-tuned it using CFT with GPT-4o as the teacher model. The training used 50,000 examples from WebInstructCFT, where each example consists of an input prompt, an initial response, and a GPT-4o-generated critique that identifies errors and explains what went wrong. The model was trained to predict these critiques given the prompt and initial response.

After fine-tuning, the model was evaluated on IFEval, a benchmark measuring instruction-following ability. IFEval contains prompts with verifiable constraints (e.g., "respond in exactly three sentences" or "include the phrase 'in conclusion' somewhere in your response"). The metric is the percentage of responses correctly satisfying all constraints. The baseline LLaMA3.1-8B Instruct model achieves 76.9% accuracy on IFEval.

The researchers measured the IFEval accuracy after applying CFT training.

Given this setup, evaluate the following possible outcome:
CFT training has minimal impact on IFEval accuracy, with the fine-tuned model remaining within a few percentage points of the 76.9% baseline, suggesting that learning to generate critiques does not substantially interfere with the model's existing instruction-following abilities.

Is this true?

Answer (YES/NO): NO